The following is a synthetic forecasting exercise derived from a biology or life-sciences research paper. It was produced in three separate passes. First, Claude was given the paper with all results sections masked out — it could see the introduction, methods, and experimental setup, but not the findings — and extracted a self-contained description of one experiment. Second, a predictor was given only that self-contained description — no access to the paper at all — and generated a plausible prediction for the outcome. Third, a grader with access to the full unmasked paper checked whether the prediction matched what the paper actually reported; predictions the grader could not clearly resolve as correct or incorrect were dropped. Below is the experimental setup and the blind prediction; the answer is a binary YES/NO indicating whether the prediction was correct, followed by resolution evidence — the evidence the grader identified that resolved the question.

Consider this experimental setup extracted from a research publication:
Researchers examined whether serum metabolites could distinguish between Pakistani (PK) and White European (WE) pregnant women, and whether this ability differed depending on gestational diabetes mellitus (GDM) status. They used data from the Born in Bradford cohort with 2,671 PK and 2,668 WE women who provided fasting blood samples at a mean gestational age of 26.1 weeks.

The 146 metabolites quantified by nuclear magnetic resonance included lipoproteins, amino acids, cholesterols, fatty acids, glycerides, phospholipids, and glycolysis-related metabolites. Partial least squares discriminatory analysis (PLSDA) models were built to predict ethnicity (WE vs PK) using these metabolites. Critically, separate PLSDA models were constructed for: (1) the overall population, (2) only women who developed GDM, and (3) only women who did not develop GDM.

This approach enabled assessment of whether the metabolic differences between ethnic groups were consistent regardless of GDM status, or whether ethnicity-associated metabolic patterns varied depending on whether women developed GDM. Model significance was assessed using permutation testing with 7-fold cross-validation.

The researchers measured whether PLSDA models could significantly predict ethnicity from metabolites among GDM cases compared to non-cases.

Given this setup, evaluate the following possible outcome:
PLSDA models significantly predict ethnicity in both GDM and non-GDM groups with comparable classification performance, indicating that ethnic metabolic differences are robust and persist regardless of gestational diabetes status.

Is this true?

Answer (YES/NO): NO